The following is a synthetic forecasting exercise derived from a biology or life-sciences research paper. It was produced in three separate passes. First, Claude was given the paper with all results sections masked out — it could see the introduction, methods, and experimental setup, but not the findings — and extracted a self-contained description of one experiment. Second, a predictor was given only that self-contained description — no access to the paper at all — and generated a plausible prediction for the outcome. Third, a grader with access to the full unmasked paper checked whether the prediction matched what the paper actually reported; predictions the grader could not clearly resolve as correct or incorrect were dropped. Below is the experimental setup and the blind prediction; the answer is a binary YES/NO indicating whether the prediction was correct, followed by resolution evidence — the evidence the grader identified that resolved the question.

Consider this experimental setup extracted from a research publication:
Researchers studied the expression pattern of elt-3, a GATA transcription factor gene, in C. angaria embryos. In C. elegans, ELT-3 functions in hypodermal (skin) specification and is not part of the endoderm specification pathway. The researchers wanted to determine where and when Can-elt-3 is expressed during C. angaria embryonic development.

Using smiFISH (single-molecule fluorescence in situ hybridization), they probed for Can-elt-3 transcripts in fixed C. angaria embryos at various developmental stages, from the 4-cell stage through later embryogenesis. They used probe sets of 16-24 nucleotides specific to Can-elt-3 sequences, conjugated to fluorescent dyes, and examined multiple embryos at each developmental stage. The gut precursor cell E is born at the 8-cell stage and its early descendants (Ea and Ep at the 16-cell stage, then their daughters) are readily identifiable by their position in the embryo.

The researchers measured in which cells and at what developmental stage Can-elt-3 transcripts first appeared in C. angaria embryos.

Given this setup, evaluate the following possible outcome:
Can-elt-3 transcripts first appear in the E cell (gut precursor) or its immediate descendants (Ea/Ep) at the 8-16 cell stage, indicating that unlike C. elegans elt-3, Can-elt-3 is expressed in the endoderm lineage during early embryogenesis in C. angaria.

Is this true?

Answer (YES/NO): YES